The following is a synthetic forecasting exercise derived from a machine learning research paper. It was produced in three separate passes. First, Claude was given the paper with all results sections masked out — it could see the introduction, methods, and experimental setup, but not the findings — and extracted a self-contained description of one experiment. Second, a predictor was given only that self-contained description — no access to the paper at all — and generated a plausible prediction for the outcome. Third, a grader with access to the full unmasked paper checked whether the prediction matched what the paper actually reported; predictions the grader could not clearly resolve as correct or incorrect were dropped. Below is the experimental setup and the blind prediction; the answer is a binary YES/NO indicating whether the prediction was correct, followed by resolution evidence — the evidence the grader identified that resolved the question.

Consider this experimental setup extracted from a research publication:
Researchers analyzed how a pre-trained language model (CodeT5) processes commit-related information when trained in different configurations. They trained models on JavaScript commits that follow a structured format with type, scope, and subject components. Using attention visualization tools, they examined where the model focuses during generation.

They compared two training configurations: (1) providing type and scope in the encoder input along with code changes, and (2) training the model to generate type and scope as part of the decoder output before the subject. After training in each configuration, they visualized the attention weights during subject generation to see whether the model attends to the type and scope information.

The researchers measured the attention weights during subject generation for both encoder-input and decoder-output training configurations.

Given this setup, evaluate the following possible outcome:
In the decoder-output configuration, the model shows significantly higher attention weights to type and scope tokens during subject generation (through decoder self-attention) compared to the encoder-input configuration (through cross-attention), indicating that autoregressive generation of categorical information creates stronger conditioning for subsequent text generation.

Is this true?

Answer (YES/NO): YES